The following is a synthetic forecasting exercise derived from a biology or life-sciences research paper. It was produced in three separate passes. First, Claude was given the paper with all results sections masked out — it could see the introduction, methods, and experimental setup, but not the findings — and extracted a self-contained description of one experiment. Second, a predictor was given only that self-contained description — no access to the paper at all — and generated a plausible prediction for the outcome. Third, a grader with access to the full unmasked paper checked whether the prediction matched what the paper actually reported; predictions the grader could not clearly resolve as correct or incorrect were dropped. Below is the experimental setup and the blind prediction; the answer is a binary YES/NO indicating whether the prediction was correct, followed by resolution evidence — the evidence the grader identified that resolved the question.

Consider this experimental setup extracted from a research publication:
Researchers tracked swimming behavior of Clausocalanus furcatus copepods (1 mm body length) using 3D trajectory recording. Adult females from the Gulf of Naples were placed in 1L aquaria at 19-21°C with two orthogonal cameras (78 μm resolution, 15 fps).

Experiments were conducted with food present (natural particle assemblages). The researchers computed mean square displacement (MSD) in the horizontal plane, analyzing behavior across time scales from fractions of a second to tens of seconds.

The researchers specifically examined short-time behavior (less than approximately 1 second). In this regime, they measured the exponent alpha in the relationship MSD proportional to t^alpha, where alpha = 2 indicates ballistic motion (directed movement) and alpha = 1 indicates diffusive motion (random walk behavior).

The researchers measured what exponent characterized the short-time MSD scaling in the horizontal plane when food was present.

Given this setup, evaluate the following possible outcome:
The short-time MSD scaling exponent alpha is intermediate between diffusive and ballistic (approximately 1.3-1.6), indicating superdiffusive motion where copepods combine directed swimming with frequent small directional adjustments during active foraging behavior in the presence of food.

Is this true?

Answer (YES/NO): NO